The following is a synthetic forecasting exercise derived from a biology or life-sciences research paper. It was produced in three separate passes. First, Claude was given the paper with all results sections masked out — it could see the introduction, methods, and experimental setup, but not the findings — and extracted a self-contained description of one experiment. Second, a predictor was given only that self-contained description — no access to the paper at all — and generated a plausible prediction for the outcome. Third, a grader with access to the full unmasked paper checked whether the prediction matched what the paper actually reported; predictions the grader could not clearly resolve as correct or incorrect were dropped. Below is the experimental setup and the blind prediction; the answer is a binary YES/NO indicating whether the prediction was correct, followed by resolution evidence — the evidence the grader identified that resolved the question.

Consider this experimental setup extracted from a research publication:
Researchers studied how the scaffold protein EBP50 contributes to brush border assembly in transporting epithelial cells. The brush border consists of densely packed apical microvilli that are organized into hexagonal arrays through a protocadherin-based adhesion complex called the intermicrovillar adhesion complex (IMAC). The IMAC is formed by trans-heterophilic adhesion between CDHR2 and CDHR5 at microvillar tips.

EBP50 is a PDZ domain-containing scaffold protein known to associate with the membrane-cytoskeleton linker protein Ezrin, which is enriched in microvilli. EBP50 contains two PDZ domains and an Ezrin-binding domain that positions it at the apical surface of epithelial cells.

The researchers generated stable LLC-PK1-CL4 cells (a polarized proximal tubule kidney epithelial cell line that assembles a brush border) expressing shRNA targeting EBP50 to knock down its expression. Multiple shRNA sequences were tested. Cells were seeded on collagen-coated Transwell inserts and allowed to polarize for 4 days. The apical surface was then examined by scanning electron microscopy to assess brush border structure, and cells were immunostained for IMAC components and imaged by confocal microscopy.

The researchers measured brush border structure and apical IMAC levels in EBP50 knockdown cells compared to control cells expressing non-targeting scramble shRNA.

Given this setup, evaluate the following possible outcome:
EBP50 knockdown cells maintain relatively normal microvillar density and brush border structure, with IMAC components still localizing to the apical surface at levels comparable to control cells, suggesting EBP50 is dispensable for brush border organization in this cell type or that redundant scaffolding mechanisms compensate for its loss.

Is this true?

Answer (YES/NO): NO